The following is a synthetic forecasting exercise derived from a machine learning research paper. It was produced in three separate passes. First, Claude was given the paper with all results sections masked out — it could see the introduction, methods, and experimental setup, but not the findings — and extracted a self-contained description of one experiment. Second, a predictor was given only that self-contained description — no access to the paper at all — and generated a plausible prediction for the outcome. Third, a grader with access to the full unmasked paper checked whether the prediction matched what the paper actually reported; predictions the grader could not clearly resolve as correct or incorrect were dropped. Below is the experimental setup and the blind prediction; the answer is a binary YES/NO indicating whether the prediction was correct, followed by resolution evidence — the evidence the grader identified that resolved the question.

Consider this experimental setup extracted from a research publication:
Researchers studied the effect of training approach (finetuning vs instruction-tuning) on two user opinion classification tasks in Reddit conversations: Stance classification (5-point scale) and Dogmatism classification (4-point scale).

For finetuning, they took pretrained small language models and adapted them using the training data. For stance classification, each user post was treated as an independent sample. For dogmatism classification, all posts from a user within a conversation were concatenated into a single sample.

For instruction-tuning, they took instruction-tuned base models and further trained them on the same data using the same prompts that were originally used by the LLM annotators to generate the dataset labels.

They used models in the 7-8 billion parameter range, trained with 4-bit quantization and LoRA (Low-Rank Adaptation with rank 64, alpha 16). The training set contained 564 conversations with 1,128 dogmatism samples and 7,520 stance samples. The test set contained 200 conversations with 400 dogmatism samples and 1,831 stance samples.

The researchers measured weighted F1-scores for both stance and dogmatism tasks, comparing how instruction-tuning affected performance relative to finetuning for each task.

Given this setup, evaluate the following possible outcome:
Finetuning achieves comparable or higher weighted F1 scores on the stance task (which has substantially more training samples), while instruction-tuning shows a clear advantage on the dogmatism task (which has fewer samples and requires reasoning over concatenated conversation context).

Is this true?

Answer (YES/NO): NO